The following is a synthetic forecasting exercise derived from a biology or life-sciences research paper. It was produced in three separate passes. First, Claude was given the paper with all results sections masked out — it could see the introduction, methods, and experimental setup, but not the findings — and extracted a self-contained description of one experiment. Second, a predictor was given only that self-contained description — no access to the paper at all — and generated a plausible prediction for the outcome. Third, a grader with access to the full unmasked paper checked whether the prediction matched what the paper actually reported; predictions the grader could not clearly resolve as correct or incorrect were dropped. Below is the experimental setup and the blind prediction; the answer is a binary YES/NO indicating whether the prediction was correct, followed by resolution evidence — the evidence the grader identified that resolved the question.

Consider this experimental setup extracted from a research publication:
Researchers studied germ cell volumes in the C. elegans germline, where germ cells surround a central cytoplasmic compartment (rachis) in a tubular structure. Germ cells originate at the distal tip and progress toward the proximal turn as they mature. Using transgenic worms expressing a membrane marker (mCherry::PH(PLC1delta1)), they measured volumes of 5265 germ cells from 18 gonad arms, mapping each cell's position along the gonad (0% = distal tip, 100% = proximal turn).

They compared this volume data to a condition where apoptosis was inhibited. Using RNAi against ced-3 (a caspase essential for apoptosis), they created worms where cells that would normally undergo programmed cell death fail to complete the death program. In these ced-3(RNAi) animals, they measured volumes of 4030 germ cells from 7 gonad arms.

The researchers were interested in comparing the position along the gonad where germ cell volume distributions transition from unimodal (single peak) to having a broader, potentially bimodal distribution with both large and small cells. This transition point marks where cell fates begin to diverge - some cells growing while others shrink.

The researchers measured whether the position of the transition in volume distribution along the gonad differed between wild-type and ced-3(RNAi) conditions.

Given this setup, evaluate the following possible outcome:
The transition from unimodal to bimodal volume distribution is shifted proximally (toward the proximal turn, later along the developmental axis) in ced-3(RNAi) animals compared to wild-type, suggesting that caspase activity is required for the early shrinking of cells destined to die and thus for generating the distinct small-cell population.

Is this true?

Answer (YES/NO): NO